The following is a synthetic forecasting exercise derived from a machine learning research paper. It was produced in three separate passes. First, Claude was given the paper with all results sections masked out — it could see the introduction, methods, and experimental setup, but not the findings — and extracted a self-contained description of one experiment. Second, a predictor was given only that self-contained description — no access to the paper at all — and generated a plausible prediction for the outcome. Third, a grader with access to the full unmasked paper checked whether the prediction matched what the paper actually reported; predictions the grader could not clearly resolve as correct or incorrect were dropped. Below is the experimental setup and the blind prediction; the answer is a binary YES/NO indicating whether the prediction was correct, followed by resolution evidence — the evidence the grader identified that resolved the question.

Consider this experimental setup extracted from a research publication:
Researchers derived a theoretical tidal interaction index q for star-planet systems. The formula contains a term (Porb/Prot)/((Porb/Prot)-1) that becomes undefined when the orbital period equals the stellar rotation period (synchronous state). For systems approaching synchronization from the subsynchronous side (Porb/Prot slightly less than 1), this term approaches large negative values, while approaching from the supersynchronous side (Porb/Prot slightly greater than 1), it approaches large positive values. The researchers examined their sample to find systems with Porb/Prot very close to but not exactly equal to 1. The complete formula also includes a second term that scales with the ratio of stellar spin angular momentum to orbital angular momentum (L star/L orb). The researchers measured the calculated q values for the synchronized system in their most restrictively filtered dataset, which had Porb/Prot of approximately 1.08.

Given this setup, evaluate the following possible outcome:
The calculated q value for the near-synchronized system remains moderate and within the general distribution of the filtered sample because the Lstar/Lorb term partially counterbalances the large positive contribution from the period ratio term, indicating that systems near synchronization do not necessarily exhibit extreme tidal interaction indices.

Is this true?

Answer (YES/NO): YES